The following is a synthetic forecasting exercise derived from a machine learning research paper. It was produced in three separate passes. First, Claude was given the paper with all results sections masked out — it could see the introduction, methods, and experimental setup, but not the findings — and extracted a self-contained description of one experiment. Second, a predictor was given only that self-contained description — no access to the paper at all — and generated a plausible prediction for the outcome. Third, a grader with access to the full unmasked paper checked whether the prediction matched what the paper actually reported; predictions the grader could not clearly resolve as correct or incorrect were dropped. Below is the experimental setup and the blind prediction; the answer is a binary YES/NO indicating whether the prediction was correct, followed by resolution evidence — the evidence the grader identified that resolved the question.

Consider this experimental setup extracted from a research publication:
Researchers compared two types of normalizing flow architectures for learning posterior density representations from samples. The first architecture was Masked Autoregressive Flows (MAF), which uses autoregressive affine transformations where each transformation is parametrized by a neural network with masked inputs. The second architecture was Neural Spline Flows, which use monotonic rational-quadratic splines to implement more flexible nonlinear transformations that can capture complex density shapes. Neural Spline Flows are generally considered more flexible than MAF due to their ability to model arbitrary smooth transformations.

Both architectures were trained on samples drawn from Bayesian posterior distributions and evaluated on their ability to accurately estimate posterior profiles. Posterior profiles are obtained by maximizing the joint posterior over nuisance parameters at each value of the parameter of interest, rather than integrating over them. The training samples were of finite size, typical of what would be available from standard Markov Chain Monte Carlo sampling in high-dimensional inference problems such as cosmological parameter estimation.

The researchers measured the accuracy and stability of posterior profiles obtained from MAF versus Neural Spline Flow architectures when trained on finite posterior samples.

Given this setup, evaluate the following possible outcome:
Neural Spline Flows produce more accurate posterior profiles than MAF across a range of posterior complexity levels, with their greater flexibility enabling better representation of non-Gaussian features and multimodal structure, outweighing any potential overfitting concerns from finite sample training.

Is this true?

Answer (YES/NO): NO